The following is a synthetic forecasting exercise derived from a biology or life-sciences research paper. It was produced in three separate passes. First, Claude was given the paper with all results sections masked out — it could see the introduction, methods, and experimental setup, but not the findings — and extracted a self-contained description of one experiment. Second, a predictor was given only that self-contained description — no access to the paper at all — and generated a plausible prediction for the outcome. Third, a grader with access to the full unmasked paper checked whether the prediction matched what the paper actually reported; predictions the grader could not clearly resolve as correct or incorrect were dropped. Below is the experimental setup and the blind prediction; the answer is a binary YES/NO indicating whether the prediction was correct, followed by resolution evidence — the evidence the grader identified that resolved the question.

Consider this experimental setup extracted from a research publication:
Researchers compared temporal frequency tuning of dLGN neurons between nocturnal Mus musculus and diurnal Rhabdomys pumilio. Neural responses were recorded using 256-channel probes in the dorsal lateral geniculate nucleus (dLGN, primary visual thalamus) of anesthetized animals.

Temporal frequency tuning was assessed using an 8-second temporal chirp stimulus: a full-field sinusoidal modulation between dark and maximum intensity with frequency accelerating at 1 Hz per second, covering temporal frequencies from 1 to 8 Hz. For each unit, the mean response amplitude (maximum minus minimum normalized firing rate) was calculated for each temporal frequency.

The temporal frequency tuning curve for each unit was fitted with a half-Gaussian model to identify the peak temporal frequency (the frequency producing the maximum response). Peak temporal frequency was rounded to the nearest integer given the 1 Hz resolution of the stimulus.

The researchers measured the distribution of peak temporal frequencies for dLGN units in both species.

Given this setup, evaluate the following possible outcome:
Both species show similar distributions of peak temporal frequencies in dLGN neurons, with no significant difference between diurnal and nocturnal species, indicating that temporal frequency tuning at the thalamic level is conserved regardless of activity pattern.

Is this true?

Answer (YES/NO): NO